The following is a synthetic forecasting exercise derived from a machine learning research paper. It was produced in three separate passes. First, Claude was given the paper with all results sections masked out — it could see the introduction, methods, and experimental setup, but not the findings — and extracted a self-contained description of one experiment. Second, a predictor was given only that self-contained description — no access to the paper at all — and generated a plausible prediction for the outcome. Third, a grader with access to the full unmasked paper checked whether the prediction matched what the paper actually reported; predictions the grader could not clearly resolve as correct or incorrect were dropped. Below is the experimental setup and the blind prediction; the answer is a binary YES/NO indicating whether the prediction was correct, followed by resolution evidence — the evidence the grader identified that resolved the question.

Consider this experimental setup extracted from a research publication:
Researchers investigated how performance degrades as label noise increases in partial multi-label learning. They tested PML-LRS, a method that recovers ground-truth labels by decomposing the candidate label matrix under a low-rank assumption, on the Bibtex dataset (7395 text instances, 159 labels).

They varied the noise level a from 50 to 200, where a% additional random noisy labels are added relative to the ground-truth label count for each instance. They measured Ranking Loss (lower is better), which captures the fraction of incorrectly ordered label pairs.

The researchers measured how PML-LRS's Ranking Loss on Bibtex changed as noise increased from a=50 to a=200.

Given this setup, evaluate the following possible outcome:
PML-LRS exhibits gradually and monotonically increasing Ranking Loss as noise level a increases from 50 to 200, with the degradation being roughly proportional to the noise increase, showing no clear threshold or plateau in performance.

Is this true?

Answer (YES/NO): NO